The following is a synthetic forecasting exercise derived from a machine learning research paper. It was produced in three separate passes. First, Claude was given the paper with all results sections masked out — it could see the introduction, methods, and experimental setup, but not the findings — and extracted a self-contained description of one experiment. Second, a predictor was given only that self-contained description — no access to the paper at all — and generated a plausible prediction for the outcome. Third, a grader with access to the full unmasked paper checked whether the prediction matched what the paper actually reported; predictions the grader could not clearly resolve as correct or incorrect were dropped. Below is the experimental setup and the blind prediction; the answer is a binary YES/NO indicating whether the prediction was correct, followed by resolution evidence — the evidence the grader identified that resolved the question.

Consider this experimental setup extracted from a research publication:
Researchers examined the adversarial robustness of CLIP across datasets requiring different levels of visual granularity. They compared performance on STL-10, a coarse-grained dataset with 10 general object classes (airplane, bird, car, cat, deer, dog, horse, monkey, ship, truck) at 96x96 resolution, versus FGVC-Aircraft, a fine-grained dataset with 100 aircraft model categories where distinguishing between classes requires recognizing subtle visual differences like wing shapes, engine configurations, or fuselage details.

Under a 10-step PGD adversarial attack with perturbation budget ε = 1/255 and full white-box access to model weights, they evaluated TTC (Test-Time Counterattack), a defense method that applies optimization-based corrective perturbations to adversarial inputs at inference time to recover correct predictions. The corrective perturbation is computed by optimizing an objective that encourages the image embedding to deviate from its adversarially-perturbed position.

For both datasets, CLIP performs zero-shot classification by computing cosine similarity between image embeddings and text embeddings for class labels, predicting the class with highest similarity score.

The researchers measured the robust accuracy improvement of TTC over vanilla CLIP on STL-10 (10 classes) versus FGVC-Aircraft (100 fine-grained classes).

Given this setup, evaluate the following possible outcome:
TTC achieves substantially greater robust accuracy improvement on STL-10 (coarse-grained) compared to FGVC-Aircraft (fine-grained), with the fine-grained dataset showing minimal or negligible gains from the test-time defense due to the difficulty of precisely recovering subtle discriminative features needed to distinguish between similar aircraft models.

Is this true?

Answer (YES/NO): NO